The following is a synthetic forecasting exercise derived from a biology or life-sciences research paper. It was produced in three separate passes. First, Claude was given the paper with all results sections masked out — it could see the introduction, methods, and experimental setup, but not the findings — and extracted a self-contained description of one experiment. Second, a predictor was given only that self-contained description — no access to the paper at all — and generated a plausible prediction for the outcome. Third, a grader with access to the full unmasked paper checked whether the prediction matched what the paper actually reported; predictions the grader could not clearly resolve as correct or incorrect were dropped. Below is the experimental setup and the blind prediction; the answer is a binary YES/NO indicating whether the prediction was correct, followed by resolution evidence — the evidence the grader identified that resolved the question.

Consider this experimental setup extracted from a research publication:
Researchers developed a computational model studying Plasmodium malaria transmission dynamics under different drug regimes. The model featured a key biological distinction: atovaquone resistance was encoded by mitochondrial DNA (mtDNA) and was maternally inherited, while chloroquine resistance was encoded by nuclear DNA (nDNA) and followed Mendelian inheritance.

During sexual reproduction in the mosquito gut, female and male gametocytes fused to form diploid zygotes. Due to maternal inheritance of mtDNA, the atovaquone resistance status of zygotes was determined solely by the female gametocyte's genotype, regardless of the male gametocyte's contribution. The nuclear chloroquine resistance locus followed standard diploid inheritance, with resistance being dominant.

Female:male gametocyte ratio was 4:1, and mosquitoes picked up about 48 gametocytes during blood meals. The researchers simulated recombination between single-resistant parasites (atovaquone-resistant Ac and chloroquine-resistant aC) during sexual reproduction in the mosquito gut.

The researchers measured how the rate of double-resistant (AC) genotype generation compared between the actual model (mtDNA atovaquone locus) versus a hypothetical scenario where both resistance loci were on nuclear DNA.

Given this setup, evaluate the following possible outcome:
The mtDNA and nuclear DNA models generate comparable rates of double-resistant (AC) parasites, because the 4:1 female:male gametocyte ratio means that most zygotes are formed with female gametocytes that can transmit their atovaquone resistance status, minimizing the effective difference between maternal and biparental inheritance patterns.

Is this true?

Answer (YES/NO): NO